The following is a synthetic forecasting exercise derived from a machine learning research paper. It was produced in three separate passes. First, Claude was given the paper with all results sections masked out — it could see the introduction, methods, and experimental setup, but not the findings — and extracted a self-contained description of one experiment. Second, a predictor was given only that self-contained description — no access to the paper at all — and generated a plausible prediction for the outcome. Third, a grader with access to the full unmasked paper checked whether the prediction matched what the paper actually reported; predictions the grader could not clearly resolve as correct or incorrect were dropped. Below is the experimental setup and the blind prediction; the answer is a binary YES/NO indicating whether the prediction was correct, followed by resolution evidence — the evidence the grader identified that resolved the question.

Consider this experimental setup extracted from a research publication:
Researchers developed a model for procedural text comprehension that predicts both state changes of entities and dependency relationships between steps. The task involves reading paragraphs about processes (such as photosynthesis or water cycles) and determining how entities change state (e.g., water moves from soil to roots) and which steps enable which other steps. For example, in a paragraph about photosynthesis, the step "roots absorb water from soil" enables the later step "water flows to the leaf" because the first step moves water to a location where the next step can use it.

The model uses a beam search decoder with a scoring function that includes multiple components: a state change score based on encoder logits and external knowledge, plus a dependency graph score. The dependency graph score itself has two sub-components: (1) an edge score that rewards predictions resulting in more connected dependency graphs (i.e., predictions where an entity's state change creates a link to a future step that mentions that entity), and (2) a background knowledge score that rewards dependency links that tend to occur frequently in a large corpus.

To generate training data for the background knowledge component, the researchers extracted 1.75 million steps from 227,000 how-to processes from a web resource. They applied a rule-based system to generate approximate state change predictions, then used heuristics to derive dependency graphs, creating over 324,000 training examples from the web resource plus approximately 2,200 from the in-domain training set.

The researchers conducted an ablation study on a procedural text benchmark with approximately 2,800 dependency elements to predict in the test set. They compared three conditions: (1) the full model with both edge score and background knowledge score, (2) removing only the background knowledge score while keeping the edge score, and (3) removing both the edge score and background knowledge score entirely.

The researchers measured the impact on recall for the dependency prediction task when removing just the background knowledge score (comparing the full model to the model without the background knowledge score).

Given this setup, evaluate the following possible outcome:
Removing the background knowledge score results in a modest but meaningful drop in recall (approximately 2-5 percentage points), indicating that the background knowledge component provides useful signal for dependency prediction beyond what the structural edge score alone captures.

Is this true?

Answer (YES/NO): NO